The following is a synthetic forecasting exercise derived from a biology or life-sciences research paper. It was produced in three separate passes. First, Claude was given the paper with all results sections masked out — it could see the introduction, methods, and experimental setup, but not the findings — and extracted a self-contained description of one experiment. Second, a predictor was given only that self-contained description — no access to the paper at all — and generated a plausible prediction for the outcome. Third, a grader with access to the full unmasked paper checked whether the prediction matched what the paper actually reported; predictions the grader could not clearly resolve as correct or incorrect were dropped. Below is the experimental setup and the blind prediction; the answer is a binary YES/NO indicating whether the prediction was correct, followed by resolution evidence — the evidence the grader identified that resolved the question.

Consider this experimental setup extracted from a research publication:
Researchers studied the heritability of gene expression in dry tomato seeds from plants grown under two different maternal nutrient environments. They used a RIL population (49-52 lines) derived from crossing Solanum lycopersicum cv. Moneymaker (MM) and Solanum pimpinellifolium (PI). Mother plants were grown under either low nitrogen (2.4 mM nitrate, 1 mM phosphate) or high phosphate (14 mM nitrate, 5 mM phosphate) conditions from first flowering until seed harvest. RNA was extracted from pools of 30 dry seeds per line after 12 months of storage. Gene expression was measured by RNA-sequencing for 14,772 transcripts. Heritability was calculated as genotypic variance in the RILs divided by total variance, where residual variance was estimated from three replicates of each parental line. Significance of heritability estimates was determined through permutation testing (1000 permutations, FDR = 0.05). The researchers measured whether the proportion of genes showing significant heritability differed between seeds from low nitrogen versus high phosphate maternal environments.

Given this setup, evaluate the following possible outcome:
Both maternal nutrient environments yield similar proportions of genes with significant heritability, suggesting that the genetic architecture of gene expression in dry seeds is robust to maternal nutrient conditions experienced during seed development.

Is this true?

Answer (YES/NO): YES